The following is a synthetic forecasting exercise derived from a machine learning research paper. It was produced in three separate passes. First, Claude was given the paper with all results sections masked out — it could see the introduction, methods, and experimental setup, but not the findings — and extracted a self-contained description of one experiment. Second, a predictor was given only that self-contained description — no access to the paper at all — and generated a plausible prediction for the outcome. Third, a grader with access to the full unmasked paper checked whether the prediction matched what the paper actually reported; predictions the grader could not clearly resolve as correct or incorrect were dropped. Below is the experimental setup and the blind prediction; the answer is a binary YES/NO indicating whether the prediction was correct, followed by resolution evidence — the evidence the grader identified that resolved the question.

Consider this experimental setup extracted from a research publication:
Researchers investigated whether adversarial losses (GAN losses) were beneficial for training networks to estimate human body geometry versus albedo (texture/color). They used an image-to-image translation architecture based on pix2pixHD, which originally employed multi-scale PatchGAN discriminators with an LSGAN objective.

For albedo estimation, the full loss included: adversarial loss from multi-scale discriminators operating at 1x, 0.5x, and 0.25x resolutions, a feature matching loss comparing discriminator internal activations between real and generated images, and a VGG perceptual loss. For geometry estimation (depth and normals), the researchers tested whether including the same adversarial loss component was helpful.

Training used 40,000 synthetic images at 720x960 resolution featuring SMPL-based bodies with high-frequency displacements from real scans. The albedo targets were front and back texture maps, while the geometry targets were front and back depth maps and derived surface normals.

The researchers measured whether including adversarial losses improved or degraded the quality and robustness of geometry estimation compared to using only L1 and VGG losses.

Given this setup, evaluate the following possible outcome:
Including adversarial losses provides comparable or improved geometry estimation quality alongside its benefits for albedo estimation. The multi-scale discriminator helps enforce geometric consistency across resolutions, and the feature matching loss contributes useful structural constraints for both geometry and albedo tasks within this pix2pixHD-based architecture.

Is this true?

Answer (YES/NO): NO